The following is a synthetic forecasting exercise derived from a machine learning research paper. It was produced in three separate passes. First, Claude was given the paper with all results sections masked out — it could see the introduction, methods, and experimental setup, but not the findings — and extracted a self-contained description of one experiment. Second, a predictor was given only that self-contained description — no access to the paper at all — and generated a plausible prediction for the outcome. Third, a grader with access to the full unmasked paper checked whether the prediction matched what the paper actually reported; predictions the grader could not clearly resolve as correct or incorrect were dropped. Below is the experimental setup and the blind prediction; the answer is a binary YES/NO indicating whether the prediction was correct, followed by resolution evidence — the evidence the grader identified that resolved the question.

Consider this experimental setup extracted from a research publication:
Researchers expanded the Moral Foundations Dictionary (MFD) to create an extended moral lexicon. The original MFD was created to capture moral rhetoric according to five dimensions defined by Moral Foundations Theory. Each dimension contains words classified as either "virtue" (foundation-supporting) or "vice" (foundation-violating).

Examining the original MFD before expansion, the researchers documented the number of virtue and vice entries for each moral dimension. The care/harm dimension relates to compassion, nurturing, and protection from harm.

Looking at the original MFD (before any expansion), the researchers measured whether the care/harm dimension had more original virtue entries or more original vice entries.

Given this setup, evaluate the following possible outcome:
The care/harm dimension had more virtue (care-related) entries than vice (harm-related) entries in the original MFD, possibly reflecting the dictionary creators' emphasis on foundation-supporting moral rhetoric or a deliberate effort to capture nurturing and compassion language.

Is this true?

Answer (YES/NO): NO